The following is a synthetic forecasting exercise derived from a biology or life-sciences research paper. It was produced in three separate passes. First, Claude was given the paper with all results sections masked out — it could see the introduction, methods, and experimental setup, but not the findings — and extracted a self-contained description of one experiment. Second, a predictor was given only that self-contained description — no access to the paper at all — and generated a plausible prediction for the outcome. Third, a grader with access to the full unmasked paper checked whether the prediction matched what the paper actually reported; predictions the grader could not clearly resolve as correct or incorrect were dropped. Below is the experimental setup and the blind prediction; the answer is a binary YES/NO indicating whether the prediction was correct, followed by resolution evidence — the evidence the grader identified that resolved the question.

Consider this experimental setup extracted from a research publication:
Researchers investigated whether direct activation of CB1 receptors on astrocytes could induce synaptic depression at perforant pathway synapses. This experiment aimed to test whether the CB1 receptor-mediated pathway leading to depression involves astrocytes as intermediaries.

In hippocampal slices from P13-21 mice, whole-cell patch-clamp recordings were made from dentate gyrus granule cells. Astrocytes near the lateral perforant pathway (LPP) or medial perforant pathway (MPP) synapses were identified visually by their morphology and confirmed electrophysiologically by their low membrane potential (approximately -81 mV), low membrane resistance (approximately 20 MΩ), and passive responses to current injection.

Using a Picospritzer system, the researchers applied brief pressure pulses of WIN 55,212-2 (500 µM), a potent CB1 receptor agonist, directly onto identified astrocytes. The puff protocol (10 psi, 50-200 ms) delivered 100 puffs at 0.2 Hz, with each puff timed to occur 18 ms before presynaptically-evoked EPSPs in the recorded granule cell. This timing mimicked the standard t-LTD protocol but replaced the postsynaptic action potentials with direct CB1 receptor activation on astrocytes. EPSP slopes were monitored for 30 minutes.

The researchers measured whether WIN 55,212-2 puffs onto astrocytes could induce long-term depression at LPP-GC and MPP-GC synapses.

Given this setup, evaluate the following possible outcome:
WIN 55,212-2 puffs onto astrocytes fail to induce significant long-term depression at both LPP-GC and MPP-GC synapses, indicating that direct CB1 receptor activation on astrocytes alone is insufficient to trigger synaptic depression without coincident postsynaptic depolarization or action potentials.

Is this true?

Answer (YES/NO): NO